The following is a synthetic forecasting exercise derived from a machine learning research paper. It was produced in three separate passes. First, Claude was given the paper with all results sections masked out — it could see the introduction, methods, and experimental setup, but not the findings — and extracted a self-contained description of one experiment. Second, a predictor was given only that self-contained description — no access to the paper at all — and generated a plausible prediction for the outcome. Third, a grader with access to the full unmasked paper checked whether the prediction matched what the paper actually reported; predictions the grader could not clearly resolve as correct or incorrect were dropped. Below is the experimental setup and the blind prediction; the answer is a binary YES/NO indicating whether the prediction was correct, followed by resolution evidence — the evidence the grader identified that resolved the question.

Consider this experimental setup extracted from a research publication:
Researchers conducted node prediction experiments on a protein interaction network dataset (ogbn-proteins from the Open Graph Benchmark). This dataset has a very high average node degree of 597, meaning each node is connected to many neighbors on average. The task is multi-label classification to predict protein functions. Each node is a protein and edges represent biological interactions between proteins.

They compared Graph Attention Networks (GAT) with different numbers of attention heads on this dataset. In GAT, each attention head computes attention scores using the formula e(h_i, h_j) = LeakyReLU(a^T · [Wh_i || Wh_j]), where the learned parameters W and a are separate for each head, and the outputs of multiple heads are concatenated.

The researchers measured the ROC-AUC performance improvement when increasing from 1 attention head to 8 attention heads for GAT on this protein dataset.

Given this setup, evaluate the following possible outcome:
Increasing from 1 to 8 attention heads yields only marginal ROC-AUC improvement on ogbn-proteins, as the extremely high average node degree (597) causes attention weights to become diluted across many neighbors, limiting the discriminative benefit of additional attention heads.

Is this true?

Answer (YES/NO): NO